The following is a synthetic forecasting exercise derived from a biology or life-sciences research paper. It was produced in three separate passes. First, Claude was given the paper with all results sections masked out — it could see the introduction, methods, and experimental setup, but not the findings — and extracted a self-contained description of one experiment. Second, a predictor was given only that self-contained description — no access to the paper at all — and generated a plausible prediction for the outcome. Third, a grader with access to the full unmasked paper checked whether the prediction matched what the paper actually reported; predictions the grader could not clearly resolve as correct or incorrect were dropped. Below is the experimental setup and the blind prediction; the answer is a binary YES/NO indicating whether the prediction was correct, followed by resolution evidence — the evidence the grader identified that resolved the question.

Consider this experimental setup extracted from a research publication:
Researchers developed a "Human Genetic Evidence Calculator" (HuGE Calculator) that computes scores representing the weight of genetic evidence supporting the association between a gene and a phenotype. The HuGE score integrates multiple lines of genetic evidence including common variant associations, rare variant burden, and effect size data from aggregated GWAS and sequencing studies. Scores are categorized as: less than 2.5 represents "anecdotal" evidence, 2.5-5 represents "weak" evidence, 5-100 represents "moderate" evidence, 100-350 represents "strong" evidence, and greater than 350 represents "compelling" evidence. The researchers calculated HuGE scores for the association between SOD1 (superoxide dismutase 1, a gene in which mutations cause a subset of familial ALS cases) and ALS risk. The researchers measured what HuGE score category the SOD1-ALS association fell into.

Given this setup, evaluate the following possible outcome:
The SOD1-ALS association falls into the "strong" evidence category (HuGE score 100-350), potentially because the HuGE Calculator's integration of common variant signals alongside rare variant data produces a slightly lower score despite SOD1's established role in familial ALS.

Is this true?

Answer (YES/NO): NO